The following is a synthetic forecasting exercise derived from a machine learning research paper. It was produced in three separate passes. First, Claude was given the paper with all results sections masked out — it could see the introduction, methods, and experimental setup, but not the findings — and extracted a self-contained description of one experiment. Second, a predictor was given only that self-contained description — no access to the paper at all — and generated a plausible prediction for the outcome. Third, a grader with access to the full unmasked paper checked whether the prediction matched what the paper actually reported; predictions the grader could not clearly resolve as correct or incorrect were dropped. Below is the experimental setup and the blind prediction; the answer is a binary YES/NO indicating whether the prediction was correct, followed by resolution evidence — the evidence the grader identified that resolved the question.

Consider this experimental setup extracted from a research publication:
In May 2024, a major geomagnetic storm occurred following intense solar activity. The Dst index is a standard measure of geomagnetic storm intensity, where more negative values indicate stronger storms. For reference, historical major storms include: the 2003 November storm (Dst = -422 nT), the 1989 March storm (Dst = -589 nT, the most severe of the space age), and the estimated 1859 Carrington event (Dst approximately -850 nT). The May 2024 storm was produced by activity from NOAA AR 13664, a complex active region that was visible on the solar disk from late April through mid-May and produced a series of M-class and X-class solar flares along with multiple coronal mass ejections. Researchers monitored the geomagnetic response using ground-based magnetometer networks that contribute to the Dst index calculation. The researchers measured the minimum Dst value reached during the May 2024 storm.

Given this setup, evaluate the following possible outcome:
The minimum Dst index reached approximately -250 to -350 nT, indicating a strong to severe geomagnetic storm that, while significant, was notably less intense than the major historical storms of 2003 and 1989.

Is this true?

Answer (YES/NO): NO